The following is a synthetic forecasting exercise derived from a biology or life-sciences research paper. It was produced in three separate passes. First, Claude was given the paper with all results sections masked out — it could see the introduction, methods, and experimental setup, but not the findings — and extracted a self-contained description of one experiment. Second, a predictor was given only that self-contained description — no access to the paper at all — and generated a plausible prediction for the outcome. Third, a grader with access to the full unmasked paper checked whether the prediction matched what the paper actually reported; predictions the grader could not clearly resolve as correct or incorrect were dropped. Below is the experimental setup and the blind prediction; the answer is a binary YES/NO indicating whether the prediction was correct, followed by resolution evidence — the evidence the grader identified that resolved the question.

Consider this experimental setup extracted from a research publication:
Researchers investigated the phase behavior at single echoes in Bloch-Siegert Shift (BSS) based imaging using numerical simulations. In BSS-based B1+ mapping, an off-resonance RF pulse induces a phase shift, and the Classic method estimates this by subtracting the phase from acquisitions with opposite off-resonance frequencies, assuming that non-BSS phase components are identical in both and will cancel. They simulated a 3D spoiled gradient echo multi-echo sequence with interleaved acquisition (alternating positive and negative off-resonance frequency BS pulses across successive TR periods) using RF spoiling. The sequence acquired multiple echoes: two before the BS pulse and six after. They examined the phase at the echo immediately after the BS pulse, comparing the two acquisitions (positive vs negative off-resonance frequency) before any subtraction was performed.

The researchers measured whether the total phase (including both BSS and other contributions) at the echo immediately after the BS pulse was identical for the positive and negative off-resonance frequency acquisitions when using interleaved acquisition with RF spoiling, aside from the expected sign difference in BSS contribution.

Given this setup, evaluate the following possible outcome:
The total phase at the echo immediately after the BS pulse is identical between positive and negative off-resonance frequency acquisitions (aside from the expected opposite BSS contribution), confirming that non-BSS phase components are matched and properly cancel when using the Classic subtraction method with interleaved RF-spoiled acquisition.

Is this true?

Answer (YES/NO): NO